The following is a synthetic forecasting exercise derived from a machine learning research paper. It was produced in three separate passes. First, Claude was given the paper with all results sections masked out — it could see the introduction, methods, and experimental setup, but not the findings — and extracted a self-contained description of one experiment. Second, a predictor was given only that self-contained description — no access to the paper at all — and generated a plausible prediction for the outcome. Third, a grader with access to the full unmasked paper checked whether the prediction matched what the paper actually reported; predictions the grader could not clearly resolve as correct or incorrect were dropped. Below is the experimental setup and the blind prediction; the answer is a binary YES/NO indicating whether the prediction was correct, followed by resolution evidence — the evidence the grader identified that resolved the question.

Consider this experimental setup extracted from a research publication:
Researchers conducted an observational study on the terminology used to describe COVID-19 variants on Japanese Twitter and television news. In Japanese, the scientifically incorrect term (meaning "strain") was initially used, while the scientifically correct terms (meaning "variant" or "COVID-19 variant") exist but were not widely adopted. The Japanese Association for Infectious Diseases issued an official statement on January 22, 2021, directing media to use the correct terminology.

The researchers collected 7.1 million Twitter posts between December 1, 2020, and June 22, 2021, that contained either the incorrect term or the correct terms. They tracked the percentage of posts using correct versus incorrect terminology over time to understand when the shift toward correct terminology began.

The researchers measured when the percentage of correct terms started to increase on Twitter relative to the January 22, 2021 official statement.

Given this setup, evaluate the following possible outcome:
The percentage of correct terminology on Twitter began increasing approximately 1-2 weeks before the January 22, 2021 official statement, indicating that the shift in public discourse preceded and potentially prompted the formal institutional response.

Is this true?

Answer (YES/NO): NO